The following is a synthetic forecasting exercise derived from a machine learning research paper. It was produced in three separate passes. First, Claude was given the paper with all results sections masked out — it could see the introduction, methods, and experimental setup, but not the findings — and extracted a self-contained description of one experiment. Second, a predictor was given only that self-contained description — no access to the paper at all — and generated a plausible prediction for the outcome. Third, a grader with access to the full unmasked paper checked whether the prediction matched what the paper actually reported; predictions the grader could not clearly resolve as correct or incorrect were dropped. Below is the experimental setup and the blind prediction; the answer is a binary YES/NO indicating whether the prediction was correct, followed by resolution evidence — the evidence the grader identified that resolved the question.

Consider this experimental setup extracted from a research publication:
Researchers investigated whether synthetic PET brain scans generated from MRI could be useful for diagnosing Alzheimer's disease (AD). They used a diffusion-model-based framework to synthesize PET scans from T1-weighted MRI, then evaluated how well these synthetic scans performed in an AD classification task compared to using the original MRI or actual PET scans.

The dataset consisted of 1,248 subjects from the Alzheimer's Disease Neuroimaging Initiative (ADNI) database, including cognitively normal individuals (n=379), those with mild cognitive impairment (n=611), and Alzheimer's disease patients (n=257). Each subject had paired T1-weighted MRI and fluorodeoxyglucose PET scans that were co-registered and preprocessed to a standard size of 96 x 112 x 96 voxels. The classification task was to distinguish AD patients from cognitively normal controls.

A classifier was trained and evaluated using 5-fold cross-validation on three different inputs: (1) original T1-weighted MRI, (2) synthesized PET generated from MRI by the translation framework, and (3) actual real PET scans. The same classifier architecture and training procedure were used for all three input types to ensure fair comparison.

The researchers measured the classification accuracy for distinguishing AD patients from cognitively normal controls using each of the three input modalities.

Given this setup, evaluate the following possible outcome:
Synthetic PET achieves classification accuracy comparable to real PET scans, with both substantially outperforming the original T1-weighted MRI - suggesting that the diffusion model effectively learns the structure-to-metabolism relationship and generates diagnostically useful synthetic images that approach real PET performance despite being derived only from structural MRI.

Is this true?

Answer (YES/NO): YES